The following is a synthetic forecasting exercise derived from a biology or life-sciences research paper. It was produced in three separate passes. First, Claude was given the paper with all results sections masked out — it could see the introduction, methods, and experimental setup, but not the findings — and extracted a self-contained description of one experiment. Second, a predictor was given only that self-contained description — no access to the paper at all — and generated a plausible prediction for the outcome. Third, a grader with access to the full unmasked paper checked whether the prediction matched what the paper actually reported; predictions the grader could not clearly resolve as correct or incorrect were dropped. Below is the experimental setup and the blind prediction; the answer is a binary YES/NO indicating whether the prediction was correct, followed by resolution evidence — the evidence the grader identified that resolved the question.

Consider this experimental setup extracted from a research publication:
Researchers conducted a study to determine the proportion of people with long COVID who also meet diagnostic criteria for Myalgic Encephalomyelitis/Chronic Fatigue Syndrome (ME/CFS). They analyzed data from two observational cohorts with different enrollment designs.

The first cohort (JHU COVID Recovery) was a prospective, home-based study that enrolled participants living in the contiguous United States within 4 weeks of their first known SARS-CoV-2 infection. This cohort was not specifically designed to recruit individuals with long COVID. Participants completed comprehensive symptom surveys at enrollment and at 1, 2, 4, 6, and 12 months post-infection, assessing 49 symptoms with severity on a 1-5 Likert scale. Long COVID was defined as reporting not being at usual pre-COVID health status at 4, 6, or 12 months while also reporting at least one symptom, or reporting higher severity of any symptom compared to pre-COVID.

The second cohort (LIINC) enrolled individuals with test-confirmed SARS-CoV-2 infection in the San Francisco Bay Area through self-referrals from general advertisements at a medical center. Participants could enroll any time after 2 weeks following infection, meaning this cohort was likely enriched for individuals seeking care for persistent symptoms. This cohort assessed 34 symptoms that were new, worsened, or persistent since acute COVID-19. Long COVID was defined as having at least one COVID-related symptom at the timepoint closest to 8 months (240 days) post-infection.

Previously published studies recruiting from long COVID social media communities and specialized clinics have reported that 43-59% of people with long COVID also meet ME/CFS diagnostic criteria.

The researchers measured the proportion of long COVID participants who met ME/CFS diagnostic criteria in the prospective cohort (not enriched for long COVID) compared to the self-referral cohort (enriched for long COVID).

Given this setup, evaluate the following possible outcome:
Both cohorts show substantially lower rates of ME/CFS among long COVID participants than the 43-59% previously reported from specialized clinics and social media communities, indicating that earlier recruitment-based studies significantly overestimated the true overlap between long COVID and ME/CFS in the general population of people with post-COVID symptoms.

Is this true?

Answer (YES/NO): YES